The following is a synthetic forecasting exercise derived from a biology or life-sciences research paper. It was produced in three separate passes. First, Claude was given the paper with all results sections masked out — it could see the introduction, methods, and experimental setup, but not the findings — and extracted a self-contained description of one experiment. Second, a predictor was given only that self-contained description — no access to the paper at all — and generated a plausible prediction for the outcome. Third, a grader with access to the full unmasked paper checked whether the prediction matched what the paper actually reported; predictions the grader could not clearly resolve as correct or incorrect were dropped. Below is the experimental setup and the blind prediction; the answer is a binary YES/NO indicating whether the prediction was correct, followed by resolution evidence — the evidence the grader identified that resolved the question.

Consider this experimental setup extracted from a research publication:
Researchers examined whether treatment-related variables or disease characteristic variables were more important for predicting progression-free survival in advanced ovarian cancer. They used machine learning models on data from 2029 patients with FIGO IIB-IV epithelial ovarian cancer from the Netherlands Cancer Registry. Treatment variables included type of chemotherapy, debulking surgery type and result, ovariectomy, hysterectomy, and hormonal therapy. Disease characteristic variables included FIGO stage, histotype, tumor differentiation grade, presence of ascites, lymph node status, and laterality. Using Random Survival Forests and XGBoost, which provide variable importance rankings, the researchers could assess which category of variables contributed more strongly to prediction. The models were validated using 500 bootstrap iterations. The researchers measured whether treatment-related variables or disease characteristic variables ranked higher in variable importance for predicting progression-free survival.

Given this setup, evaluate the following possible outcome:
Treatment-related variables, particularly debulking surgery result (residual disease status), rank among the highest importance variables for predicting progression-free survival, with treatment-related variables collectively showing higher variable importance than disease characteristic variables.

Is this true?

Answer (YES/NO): YES